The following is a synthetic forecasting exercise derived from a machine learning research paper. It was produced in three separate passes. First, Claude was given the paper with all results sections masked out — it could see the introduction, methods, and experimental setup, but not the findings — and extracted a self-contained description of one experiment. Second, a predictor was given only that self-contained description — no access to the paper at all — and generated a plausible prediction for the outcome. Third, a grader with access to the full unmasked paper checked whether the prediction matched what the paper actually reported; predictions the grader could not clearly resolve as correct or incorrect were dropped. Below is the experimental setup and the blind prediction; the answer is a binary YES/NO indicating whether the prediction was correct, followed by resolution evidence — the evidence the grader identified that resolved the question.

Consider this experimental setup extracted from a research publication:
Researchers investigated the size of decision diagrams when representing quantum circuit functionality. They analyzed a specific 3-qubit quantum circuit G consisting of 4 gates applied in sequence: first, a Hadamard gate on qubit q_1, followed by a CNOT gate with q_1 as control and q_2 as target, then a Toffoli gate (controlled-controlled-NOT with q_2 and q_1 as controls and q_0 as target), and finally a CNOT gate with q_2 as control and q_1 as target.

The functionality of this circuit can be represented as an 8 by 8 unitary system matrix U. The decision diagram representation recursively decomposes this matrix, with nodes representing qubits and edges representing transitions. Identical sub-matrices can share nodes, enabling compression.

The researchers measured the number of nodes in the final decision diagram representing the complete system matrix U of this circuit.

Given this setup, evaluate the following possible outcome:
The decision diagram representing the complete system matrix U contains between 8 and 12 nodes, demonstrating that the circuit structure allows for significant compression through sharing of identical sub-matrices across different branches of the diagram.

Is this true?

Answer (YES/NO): NO